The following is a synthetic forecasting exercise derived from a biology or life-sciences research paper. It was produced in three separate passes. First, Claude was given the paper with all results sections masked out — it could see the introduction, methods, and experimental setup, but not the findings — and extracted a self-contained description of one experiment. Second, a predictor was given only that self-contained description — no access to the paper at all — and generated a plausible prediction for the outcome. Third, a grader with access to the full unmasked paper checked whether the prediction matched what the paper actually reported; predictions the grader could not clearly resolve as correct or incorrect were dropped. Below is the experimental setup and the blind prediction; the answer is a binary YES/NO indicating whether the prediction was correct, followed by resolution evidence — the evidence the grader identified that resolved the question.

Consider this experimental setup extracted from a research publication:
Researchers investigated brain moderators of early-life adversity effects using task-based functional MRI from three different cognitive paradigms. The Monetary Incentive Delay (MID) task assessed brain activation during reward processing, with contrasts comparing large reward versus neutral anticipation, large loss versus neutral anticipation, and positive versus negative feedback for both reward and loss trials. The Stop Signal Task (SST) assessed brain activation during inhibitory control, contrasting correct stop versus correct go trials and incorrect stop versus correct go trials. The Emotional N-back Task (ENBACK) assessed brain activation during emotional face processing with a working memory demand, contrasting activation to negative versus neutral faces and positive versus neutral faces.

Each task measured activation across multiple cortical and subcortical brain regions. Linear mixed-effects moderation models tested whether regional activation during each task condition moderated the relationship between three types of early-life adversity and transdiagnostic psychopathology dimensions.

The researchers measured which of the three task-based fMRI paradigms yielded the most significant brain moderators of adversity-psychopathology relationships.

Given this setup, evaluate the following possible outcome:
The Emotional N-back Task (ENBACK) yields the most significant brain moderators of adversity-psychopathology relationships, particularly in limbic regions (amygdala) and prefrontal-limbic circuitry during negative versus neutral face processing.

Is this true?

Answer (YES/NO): NO